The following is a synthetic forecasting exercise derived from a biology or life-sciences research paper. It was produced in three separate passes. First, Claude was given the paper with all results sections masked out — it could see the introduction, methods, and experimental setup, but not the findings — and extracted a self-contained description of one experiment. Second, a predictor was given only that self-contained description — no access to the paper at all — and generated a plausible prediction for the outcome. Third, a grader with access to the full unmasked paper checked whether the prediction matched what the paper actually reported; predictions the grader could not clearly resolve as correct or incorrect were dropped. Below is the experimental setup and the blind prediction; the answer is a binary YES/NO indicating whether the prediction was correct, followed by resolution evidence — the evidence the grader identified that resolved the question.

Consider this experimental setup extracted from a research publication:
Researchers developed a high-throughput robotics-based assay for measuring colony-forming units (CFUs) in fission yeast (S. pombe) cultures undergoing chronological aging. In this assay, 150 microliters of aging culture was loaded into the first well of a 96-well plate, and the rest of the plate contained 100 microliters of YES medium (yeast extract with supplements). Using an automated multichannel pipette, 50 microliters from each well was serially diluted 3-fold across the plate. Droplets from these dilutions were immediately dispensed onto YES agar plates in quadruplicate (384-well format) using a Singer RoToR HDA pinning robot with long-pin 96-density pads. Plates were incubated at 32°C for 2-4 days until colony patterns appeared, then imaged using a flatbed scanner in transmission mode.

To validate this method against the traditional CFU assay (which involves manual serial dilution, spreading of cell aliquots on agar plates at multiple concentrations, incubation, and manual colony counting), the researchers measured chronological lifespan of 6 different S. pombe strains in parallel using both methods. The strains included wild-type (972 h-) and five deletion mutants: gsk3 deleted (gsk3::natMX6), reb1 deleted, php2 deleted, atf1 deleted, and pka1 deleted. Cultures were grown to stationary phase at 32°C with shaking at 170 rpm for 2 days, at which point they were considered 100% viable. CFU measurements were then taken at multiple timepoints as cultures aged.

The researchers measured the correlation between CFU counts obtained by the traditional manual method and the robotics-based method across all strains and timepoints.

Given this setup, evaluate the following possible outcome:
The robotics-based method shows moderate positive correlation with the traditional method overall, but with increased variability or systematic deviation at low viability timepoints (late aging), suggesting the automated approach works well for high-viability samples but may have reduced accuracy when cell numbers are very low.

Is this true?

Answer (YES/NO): NO